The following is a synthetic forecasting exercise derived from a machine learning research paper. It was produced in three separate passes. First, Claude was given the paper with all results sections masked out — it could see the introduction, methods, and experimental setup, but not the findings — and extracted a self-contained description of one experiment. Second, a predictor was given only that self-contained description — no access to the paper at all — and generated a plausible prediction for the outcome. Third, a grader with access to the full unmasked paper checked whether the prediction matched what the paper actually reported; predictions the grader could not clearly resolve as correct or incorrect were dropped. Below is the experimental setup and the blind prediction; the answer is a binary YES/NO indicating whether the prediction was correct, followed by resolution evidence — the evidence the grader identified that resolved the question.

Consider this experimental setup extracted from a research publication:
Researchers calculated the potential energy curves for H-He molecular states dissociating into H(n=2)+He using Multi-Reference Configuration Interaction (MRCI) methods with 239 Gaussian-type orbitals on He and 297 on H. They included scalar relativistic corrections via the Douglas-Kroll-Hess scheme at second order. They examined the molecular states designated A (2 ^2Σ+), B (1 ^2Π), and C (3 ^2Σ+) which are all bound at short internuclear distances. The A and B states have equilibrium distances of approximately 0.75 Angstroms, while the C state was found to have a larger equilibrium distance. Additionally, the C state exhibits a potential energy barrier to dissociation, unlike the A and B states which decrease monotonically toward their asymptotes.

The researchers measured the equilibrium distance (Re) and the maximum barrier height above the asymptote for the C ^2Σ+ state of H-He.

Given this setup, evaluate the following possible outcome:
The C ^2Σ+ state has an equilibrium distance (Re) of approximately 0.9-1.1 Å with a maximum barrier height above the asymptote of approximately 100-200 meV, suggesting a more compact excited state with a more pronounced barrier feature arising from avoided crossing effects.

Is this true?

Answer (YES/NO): NO